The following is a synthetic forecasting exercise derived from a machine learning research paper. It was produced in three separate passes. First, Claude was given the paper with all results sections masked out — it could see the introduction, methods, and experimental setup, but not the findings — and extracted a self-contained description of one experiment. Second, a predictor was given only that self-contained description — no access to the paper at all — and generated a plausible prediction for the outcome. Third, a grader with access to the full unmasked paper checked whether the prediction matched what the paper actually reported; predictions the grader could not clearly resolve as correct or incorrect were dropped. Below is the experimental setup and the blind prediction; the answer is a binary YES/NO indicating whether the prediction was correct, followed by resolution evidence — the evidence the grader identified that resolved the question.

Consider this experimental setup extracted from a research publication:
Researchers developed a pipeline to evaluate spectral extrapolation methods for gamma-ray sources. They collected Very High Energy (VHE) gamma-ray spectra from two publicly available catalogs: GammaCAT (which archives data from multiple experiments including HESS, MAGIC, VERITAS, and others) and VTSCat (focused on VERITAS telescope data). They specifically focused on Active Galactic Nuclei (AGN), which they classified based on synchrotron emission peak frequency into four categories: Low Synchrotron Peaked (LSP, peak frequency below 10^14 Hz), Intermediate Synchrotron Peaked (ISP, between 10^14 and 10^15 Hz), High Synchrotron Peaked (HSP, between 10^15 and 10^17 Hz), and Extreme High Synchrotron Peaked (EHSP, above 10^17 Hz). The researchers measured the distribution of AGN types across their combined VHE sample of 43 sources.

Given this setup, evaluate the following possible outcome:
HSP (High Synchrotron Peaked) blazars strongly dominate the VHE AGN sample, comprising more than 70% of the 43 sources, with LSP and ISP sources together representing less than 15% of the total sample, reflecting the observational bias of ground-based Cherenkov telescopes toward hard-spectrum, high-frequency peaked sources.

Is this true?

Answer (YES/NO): NO